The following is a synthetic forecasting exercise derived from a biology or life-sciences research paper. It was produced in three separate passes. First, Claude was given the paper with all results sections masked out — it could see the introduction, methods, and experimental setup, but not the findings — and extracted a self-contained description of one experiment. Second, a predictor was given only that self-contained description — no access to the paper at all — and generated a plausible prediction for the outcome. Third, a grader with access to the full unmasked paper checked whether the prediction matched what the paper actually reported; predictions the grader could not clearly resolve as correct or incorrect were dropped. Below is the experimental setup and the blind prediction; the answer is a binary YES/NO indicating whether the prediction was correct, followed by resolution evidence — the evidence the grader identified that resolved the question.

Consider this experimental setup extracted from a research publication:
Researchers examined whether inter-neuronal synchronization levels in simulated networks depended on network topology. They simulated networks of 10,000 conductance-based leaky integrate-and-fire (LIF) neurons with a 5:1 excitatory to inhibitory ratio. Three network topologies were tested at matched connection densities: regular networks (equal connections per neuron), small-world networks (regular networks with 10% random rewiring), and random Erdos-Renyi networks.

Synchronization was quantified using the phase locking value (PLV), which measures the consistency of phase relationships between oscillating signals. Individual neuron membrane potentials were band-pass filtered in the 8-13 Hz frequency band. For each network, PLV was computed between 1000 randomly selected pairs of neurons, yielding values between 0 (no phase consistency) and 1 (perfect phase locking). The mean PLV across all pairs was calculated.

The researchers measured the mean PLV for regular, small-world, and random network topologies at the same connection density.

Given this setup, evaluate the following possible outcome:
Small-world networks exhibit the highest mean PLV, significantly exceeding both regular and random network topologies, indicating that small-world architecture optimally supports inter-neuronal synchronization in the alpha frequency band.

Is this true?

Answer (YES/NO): NO